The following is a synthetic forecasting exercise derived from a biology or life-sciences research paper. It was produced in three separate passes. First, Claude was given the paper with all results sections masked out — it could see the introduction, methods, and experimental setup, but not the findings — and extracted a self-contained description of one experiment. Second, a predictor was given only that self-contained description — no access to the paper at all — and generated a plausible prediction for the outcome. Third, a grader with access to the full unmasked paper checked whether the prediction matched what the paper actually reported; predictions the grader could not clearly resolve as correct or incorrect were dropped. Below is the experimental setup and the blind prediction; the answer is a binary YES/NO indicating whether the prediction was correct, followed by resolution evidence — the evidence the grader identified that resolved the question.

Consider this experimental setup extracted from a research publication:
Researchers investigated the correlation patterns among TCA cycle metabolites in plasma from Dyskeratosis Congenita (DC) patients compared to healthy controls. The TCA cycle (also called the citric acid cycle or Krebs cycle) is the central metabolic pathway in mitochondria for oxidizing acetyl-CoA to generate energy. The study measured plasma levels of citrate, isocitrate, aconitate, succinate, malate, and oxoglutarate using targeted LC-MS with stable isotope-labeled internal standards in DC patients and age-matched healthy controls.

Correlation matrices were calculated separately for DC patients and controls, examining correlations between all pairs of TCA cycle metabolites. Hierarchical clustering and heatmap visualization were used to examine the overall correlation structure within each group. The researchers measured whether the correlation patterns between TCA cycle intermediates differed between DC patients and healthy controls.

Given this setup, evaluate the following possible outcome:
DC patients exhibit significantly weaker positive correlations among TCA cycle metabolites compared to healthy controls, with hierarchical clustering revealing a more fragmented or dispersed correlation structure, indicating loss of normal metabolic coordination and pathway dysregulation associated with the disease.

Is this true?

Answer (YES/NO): NO